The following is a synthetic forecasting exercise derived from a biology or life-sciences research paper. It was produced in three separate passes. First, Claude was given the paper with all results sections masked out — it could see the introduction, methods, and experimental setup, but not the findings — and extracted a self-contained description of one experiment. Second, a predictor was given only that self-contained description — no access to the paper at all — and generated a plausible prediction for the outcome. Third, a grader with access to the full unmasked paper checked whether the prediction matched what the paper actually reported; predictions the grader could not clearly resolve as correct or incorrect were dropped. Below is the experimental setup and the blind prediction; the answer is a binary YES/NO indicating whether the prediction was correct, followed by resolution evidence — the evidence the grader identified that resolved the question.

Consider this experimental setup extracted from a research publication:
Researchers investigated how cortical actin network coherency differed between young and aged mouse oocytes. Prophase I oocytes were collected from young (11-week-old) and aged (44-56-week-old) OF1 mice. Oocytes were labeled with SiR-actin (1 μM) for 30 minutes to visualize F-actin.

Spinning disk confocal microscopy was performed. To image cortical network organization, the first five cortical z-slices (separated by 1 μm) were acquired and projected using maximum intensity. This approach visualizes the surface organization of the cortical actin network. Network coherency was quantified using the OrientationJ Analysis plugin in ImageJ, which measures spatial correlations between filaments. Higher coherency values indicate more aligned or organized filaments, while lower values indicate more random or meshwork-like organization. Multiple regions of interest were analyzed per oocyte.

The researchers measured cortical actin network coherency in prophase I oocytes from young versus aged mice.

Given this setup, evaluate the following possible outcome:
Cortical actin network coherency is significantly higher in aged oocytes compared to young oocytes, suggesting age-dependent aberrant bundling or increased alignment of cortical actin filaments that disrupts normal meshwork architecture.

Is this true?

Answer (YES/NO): YES